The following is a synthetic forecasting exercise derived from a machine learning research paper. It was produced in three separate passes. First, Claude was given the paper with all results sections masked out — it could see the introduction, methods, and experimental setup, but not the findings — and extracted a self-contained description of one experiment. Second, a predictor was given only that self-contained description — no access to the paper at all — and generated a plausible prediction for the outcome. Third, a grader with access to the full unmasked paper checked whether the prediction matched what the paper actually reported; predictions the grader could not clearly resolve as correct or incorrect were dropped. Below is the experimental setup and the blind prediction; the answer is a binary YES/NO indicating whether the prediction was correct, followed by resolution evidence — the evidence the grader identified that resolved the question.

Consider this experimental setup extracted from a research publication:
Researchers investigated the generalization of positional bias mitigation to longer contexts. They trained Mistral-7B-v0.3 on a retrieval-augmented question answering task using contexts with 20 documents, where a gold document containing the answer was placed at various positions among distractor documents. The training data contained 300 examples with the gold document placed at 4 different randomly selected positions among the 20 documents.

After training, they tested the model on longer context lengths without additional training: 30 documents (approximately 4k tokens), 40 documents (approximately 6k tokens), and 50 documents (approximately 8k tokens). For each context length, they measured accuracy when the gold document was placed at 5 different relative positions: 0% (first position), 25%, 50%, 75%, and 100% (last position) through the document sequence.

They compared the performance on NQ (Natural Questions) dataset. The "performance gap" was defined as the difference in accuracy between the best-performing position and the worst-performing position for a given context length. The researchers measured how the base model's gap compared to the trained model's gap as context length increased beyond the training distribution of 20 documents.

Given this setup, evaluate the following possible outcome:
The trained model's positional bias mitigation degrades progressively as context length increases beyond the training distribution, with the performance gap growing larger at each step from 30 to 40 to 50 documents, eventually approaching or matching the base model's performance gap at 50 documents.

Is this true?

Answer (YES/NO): NO